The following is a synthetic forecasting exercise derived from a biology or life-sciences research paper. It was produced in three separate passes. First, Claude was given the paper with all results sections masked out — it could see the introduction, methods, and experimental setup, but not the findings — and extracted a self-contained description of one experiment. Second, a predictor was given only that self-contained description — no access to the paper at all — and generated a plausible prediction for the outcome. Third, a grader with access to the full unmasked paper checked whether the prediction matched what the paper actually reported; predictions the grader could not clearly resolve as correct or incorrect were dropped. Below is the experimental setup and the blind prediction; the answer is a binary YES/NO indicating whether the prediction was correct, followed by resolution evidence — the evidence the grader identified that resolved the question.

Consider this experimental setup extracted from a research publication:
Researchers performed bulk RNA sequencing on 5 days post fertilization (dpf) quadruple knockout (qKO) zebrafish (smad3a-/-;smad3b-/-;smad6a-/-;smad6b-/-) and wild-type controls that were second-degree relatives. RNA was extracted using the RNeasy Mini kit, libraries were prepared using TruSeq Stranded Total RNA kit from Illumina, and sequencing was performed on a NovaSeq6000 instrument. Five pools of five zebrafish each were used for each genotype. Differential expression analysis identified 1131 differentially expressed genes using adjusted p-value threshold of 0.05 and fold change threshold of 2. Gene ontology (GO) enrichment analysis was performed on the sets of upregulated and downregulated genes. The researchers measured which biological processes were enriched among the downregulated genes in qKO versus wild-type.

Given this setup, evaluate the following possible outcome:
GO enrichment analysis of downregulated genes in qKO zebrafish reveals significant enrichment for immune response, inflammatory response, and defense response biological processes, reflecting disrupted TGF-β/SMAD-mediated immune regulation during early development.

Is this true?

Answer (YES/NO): NO